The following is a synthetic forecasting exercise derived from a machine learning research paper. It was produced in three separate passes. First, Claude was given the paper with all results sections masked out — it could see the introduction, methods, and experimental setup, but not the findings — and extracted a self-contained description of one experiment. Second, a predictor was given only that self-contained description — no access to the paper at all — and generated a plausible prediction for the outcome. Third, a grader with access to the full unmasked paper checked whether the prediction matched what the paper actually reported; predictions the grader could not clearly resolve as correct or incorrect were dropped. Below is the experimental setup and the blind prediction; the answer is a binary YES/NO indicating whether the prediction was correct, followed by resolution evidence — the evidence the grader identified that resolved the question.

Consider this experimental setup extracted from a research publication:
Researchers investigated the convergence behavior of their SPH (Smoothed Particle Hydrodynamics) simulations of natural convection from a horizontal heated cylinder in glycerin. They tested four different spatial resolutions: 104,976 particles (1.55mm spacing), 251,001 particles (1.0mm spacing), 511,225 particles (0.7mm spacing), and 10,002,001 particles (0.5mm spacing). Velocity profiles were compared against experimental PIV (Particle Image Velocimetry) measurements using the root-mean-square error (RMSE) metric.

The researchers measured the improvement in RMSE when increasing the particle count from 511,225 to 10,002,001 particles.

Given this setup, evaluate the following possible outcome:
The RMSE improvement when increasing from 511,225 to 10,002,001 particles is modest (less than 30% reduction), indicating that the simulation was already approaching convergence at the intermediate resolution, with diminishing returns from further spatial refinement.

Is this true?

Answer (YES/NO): YES